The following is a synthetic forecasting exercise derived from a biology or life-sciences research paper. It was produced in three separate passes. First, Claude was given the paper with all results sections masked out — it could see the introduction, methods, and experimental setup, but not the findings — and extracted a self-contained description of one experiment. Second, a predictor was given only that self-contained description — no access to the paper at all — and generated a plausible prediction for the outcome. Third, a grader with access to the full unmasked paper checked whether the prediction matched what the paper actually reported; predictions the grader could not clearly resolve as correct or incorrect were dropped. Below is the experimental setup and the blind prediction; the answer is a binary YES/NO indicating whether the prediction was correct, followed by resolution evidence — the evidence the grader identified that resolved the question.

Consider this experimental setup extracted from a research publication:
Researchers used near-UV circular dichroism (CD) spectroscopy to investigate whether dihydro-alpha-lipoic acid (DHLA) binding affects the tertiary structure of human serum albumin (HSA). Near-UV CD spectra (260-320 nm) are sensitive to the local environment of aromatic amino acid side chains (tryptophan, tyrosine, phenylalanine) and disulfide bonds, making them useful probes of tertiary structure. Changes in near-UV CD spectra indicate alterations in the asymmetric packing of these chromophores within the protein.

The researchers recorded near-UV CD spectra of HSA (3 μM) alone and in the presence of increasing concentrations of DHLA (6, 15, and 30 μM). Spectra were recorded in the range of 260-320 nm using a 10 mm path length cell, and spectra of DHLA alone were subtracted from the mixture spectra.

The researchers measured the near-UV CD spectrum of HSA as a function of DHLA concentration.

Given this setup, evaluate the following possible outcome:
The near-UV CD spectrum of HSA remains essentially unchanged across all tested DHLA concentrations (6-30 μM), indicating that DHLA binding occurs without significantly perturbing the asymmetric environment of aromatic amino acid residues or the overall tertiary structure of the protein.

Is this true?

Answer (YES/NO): YES